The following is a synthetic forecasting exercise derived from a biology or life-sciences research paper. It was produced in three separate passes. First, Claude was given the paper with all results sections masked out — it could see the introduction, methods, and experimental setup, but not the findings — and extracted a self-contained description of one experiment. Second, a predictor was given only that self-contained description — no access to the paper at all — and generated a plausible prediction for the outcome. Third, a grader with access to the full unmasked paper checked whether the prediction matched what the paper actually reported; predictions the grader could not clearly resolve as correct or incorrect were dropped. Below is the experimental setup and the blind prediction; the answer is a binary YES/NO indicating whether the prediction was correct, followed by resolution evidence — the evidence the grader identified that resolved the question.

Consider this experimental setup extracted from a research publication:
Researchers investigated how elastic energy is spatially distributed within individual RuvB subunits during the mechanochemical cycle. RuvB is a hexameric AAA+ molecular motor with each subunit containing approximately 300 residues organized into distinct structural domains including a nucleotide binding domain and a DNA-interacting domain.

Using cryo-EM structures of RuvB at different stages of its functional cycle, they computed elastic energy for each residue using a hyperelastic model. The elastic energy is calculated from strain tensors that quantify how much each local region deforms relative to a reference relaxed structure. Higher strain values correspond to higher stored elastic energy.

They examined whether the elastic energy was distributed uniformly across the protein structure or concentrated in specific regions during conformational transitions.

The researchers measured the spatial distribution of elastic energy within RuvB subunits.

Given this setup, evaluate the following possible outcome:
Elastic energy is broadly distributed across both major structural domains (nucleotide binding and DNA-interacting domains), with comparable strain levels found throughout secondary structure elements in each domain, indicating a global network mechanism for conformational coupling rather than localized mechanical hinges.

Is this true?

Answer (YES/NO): NO